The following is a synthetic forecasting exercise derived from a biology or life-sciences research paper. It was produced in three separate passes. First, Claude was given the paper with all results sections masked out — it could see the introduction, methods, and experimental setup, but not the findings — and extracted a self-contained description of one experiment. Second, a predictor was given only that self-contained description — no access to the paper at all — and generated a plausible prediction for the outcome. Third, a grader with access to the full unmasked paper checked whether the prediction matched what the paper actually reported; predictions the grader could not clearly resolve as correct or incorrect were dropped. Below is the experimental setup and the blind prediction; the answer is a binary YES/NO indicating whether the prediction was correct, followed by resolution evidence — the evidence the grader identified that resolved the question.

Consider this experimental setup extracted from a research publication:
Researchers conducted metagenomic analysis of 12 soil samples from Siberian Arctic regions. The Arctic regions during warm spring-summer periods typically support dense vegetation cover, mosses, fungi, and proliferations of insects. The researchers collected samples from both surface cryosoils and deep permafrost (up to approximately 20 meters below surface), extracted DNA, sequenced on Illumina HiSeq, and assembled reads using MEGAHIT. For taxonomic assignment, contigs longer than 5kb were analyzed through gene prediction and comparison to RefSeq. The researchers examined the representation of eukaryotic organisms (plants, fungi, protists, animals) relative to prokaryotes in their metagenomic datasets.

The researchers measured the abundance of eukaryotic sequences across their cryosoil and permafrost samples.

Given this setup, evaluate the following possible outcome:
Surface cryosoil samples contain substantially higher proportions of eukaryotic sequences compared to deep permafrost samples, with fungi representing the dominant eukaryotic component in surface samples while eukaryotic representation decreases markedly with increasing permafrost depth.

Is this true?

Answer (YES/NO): NO